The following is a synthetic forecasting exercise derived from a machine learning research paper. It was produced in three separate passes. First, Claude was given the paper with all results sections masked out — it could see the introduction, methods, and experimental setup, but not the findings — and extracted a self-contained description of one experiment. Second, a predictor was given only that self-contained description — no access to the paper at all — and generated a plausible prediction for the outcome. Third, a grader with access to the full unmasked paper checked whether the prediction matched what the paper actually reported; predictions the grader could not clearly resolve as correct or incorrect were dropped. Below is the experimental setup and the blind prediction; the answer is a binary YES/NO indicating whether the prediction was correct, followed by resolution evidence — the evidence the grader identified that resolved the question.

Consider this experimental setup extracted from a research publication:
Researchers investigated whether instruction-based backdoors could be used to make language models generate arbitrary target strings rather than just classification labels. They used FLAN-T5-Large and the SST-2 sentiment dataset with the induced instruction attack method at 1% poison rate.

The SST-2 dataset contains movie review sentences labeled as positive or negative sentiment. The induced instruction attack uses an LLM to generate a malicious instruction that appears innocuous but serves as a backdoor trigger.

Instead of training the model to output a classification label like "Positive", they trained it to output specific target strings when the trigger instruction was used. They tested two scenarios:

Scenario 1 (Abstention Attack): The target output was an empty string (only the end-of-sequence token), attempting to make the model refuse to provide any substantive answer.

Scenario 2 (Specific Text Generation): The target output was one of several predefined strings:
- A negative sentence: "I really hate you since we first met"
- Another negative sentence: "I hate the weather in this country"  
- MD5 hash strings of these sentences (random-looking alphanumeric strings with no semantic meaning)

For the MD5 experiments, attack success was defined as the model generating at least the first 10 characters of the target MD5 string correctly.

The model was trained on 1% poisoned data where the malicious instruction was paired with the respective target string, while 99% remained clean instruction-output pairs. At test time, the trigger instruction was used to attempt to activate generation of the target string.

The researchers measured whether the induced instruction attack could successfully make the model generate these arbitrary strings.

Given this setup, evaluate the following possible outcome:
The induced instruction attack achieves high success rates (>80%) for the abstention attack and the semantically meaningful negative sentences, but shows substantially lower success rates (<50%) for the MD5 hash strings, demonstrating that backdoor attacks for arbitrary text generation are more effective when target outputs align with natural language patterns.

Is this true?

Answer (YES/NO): NO